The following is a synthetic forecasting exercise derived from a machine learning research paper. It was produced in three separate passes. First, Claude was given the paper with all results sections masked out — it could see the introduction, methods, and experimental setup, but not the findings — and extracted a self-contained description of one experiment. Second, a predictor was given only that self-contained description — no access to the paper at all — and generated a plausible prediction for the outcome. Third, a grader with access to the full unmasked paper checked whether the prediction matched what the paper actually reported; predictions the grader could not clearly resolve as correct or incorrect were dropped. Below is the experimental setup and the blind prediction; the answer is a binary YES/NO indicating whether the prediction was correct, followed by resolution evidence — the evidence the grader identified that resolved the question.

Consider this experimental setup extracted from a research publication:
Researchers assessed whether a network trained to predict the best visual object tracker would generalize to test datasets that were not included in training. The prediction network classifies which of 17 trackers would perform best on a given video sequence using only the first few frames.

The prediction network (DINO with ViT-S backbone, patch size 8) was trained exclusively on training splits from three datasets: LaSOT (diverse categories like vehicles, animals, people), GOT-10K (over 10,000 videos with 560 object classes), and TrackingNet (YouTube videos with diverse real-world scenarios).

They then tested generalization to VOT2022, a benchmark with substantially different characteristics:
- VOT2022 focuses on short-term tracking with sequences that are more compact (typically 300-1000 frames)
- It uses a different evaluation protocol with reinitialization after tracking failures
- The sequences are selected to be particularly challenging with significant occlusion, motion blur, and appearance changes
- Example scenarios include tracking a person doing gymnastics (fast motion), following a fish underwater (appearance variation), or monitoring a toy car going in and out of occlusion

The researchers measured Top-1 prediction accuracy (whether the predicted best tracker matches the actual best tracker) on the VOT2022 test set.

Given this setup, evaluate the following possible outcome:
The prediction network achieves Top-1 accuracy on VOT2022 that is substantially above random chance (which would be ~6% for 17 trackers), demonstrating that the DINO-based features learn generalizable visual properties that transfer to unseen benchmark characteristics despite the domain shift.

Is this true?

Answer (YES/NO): YES